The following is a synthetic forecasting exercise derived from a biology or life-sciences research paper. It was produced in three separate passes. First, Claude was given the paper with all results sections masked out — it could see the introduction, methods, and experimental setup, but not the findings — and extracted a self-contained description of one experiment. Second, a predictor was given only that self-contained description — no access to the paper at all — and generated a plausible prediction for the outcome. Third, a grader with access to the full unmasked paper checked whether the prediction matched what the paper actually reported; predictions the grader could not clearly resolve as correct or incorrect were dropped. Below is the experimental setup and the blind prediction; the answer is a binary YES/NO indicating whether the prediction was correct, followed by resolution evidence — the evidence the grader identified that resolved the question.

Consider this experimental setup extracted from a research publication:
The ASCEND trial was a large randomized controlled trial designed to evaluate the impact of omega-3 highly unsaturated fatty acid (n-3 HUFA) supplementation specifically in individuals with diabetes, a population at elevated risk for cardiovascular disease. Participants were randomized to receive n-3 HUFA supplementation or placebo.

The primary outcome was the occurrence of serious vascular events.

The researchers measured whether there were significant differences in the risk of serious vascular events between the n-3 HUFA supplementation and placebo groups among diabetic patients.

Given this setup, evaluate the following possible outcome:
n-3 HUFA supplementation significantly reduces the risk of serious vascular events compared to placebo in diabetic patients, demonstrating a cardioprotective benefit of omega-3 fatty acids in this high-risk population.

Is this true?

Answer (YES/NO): NO